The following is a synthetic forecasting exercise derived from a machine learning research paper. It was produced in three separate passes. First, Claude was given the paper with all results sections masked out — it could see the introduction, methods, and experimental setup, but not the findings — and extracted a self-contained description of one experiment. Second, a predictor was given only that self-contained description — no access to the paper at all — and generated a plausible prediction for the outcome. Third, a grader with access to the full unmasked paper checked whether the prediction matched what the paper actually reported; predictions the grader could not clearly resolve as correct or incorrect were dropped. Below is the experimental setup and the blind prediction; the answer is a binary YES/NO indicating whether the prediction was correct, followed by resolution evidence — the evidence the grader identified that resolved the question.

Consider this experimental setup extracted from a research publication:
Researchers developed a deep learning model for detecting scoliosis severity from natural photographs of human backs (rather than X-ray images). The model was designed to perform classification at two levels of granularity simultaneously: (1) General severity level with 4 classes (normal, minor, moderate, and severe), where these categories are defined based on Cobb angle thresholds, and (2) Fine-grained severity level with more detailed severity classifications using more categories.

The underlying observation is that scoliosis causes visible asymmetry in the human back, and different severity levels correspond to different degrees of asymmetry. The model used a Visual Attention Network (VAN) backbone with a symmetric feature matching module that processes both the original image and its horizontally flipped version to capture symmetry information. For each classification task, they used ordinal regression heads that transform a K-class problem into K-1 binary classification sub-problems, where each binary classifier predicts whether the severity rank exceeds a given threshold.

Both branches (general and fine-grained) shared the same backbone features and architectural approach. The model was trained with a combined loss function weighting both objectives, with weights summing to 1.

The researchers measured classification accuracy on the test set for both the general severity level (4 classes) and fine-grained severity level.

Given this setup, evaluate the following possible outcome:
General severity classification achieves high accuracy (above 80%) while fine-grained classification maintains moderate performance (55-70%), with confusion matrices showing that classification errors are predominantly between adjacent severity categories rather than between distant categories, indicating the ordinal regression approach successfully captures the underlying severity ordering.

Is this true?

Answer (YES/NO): NO